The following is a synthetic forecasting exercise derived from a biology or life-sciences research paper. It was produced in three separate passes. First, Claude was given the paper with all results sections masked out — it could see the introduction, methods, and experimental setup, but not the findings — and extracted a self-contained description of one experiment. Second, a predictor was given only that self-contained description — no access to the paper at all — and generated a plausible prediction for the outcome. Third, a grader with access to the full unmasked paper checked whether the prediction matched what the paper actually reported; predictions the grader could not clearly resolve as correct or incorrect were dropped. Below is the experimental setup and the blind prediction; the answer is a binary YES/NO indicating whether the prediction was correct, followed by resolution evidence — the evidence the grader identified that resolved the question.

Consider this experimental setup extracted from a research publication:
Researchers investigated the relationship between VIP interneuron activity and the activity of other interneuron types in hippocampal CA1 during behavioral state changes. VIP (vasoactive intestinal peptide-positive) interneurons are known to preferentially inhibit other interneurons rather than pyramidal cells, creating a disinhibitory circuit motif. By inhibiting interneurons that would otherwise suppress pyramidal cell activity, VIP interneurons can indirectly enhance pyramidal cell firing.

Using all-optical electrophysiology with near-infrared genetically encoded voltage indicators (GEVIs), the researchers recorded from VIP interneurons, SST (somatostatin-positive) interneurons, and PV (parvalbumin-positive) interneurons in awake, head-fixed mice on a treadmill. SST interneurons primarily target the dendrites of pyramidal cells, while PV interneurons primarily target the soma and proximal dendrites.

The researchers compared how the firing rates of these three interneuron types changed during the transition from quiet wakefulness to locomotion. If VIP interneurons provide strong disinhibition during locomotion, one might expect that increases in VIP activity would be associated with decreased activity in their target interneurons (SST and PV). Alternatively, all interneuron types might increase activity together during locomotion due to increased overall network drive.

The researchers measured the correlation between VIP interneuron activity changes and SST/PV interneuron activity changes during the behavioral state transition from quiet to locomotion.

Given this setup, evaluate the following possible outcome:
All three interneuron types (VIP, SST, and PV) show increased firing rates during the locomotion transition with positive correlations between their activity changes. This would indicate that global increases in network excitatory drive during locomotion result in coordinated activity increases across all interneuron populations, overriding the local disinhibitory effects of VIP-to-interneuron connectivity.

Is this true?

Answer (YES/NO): NO